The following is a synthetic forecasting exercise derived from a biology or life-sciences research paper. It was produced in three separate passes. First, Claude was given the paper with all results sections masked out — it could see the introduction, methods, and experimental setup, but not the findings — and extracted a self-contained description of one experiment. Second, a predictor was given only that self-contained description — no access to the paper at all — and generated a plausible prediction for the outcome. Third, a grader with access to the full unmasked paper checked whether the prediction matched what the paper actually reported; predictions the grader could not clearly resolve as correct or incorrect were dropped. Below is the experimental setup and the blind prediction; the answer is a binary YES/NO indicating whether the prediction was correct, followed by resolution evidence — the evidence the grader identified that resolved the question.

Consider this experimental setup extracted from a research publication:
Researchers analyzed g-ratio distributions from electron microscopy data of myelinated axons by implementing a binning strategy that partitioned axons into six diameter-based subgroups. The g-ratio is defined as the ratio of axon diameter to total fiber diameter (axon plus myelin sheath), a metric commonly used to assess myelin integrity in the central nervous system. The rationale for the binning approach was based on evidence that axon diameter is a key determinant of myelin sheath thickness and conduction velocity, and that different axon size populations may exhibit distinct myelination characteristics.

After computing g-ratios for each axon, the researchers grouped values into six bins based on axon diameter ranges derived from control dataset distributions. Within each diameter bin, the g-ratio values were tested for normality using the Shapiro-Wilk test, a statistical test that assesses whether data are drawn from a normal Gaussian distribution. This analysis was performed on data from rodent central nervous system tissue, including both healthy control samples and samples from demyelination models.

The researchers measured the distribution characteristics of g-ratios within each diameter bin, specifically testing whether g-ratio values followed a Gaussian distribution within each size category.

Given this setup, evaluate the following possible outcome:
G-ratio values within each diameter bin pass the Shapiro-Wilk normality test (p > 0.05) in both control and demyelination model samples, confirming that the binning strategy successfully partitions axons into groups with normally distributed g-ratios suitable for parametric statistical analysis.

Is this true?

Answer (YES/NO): NO